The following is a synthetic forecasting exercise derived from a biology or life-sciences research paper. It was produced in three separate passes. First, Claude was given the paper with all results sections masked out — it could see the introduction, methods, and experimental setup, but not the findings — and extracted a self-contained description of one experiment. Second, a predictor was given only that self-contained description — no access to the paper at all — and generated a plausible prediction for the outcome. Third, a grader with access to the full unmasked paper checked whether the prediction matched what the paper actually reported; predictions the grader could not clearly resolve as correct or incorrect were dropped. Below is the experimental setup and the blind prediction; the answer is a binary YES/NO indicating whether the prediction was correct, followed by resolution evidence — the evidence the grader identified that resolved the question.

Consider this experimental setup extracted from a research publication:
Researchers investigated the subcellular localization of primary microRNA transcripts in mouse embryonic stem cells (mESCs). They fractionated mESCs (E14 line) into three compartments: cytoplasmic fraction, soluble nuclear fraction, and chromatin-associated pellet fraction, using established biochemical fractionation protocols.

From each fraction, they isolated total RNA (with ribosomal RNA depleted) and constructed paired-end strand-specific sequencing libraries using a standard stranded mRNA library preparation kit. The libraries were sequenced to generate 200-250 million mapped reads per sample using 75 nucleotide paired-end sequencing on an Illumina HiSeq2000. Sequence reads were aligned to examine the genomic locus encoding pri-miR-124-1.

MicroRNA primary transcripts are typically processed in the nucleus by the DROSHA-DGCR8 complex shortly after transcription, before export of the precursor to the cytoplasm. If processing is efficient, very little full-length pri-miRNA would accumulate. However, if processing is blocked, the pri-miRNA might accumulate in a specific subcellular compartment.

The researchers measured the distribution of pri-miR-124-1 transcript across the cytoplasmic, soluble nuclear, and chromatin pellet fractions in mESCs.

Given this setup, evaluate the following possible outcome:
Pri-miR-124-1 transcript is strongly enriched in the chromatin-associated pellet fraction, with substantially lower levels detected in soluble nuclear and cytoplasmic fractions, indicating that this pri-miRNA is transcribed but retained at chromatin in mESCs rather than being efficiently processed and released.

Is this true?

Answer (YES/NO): YES